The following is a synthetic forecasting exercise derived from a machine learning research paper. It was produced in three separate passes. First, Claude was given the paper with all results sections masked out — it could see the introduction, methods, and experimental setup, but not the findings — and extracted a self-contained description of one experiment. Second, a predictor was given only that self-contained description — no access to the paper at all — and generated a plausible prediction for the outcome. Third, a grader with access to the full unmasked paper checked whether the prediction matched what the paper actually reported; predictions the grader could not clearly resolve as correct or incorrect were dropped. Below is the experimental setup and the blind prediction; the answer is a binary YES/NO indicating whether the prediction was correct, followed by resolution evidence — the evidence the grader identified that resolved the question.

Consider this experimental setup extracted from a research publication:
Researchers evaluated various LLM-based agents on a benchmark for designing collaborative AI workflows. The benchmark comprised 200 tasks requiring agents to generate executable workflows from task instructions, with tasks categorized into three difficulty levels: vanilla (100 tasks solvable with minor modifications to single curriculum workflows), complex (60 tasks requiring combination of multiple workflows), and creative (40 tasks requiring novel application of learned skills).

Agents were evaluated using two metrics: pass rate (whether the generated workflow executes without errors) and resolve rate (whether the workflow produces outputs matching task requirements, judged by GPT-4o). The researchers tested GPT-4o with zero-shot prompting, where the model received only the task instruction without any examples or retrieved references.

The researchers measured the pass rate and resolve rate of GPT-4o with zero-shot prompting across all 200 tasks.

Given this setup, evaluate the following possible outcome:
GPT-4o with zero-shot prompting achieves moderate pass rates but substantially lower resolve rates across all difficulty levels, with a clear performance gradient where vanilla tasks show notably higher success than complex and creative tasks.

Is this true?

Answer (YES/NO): NO